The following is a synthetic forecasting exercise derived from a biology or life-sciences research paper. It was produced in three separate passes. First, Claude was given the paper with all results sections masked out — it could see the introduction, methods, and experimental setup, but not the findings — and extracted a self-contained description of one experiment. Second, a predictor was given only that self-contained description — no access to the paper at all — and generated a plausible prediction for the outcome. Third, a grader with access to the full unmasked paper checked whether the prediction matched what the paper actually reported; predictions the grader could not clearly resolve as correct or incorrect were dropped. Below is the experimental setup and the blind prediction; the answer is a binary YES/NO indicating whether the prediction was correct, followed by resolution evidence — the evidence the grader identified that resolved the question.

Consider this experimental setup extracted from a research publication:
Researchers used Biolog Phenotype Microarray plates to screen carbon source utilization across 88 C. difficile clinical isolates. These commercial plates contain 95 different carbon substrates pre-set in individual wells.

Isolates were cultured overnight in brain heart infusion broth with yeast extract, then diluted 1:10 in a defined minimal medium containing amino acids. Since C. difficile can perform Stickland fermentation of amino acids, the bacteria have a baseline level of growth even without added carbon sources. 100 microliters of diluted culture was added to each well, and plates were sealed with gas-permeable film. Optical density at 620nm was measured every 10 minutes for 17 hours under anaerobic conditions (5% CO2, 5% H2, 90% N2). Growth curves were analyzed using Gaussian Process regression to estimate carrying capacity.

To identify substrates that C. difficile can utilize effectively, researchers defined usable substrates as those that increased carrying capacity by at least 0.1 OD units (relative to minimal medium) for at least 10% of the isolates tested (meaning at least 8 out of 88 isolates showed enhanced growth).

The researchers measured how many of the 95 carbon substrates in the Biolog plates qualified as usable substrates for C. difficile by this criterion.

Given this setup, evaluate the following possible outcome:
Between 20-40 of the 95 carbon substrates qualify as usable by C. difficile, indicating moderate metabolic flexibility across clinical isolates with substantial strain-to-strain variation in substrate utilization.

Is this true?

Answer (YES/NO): YES